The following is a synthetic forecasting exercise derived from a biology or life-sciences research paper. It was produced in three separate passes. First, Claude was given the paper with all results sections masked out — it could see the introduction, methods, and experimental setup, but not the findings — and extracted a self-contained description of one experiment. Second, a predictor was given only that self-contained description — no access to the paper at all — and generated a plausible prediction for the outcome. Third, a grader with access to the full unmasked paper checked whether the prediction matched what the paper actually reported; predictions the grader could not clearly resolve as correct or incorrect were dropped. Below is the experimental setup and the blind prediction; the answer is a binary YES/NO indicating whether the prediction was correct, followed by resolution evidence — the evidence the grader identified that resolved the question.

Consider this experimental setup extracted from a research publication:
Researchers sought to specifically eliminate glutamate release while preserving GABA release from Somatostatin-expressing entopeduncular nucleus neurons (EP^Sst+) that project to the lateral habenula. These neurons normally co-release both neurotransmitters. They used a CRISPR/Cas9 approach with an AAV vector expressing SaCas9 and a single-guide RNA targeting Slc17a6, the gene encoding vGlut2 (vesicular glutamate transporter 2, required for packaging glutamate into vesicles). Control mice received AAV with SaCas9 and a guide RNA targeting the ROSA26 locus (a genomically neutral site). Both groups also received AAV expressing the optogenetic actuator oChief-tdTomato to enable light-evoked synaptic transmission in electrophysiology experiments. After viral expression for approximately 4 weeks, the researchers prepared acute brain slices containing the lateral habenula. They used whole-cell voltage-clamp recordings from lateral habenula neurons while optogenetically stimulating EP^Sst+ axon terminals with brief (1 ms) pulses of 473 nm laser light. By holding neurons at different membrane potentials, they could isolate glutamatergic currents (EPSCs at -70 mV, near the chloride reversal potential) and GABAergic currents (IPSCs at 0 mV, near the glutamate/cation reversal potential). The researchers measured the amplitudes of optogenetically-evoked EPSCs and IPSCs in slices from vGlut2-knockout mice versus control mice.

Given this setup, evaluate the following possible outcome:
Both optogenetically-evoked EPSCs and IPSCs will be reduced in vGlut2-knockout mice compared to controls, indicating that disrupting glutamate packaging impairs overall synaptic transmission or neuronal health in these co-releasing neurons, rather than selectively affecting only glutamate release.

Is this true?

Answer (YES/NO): NO